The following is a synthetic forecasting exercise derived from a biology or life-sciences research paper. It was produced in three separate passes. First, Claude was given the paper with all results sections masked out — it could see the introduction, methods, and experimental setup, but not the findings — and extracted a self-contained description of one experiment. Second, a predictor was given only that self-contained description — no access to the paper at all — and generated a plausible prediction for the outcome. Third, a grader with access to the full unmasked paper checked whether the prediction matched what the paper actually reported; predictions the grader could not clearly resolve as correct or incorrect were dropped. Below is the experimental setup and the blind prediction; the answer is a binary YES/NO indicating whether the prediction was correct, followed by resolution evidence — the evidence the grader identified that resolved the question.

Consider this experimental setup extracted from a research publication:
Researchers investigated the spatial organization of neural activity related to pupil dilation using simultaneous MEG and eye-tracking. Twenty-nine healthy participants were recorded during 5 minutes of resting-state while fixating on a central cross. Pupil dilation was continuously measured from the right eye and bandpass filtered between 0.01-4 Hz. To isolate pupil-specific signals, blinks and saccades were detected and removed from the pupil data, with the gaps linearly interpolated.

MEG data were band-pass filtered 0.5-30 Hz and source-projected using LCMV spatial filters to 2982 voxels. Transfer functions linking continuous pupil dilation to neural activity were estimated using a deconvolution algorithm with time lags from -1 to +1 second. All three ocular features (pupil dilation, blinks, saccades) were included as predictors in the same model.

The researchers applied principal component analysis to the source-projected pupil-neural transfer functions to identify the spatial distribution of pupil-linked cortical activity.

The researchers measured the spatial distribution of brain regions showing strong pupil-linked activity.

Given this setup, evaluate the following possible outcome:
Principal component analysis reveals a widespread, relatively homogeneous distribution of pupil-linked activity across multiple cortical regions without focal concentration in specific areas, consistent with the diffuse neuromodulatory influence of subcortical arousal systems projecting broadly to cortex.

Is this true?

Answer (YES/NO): NO